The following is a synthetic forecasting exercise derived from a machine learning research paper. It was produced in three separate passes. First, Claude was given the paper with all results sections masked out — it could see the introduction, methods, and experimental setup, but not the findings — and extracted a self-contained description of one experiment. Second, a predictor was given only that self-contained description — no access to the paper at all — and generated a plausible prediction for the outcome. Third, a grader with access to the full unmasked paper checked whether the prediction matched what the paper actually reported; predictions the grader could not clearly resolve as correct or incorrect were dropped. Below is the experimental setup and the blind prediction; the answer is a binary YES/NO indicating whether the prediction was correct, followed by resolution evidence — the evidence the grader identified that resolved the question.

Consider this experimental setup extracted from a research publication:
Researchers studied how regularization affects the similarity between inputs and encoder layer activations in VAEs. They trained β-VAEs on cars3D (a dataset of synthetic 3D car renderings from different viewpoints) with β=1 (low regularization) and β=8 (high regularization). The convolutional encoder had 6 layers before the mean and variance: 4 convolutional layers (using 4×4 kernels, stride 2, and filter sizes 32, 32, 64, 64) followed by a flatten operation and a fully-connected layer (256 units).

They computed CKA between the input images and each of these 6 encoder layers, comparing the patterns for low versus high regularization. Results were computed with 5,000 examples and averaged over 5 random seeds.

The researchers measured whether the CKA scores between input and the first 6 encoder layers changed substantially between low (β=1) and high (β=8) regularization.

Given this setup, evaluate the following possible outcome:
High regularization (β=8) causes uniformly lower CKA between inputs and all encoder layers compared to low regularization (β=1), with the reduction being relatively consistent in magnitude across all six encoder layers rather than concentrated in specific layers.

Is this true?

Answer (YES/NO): NO